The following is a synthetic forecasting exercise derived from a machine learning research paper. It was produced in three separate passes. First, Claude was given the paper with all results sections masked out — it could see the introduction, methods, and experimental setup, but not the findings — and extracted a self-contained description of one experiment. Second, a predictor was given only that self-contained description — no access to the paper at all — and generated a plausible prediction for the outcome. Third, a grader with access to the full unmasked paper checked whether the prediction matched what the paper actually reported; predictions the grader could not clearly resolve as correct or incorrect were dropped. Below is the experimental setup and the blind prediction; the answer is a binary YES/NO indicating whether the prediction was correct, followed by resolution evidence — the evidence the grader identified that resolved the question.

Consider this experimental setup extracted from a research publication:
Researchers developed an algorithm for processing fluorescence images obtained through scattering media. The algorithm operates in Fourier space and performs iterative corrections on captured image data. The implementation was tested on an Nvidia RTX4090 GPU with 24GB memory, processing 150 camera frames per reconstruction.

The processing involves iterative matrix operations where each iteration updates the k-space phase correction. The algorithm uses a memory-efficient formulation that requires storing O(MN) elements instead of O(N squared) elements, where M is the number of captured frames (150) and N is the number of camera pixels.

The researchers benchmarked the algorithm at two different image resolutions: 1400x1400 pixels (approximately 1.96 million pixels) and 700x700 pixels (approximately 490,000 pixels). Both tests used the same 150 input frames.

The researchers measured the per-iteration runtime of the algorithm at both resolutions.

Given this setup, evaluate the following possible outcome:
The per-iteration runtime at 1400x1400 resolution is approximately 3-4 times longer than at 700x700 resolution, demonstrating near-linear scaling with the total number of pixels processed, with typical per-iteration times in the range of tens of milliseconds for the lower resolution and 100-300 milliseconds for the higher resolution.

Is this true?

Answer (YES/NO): YES